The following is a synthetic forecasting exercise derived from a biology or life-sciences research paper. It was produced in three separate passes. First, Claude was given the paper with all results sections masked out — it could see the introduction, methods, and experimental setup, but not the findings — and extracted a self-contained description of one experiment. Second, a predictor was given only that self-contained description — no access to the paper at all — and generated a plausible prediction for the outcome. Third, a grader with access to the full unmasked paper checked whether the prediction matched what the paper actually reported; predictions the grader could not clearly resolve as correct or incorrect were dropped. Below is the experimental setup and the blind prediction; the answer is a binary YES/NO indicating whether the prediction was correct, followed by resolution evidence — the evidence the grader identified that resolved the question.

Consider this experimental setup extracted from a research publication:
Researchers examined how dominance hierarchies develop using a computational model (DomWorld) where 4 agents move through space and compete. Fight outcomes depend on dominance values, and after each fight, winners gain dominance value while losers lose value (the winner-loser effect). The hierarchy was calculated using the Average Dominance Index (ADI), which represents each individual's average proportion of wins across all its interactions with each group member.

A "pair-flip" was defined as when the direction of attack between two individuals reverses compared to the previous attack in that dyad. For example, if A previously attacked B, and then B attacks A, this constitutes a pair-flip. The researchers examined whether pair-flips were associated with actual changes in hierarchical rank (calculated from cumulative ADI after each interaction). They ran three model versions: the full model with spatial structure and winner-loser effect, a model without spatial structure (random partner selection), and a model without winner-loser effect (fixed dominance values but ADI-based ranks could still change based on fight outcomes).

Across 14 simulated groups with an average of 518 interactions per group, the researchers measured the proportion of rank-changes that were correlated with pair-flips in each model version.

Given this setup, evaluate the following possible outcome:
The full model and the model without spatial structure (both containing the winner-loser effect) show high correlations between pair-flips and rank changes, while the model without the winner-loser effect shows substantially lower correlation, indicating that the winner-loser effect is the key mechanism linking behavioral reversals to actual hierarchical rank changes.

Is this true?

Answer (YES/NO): NO